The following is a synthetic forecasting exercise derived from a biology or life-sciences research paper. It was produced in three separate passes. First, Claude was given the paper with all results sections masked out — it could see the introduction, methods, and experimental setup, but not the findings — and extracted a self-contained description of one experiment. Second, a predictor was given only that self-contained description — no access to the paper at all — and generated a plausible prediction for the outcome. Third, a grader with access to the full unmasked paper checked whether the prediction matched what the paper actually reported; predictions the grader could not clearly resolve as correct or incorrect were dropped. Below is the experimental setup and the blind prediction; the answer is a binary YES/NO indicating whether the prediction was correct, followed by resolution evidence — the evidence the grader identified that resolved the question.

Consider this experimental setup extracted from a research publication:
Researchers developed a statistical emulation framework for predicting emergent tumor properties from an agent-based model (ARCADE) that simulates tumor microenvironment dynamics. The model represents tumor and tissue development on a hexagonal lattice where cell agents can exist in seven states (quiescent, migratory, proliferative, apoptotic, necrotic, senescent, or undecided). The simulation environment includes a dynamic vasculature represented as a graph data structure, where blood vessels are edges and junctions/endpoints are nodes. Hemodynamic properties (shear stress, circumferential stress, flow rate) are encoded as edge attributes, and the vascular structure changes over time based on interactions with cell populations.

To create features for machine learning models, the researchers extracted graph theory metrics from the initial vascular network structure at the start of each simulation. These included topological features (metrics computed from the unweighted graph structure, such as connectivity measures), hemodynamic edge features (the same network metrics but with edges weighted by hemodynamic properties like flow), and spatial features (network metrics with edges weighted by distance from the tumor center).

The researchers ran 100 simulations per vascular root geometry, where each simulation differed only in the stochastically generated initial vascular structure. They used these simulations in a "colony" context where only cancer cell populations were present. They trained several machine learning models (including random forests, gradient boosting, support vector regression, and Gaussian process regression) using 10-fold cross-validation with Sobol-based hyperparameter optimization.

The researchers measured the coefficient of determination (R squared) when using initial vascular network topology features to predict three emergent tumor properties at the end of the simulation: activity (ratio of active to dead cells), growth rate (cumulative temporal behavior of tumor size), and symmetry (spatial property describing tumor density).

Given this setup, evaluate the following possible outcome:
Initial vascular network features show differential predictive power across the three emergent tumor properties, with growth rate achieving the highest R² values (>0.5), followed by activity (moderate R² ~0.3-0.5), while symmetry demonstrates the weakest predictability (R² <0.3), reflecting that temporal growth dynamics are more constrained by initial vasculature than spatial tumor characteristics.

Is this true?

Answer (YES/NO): NO